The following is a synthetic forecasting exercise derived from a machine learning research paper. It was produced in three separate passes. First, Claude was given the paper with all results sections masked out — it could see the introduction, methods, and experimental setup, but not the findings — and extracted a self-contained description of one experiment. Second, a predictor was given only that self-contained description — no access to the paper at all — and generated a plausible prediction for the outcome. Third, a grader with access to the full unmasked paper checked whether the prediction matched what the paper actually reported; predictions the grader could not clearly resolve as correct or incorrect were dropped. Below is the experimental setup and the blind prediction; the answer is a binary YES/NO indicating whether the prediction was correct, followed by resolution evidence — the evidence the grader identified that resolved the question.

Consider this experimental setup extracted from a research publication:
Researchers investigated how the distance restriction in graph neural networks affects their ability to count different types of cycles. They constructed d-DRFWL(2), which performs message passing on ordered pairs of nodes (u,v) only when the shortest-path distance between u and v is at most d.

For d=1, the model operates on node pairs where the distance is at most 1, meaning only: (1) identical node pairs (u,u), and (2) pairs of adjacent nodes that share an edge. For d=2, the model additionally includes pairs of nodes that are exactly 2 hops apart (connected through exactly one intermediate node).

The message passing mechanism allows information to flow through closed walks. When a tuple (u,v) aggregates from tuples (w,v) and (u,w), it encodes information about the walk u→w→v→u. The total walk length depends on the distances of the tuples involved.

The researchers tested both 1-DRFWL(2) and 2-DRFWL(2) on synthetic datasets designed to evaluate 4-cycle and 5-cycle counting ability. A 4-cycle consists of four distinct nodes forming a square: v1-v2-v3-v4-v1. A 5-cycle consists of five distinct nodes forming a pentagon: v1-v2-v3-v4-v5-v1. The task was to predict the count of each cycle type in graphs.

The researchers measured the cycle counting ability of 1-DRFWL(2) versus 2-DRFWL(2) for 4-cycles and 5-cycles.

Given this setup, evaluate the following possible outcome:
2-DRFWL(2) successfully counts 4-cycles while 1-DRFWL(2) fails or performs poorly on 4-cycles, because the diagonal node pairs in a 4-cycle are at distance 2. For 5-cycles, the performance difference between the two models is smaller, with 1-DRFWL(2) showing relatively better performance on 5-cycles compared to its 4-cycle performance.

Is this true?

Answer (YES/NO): NO